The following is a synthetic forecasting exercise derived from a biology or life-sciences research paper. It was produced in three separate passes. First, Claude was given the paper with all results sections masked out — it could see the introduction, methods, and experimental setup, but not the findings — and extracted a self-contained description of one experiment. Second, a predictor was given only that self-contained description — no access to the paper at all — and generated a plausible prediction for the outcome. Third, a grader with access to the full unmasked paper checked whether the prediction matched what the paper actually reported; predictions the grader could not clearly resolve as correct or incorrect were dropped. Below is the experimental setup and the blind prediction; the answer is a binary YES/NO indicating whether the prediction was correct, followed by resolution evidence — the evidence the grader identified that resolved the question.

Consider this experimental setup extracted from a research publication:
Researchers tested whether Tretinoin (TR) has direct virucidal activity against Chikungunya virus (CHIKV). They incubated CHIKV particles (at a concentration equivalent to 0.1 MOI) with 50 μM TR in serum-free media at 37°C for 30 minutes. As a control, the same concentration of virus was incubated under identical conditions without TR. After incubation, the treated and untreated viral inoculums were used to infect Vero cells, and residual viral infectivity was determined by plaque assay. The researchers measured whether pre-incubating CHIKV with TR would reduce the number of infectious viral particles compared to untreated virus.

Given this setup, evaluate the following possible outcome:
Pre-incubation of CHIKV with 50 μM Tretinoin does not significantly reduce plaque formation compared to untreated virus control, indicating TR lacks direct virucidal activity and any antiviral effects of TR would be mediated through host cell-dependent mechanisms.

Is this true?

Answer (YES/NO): NO